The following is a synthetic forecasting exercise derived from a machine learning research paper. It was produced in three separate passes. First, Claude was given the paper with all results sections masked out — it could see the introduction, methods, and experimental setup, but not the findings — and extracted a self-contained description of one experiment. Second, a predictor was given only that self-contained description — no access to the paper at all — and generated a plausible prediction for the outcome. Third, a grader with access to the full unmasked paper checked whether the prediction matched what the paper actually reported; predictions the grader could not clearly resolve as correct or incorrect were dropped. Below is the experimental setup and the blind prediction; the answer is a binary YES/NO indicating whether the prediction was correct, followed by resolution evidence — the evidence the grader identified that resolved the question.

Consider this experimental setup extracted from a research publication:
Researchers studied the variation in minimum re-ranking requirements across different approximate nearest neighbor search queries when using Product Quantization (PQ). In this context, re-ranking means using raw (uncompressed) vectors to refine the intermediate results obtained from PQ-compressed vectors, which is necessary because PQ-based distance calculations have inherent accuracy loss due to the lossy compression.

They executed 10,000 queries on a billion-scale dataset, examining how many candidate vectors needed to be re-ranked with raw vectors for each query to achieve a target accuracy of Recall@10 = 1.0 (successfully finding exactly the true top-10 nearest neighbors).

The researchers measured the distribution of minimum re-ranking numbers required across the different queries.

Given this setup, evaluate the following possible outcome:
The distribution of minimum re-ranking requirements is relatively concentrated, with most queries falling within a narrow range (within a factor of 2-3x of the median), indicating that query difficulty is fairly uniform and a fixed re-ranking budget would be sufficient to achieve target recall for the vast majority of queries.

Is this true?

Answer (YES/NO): NO